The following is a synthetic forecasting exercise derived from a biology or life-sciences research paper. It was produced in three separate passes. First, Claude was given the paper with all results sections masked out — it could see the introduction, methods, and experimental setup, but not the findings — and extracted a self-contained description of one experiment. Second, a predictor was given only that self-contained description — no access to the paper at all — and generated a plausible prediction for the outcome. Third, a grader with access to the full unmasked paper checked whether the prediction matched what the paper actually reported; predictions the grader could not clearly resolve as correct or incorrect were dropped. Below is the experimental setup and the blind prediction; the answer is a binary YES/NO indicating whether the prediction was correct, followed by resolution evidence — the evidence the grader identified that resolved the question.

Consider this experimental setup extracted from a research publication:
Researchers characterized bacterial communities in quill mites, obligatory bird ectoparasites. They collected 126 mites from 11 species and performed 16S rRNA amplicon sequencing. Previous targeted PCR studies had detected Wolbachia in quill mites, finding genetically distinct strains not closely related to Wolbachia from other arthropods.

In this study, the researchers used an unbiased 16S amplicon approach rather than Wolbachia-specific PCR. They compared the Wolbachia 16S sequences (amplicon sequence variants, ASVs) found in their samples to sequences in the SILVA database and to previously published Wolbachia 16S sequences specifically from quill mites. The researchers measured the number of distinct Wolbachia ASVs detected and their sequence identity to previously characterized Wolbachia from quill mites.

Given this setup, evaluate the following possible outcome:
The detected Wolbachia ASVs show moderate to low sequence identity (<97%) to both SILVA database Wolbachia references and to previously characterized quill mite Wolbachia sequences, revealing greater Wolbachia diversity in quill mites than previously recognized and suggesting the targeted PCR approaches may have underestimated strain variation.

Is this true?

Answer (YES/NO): NO